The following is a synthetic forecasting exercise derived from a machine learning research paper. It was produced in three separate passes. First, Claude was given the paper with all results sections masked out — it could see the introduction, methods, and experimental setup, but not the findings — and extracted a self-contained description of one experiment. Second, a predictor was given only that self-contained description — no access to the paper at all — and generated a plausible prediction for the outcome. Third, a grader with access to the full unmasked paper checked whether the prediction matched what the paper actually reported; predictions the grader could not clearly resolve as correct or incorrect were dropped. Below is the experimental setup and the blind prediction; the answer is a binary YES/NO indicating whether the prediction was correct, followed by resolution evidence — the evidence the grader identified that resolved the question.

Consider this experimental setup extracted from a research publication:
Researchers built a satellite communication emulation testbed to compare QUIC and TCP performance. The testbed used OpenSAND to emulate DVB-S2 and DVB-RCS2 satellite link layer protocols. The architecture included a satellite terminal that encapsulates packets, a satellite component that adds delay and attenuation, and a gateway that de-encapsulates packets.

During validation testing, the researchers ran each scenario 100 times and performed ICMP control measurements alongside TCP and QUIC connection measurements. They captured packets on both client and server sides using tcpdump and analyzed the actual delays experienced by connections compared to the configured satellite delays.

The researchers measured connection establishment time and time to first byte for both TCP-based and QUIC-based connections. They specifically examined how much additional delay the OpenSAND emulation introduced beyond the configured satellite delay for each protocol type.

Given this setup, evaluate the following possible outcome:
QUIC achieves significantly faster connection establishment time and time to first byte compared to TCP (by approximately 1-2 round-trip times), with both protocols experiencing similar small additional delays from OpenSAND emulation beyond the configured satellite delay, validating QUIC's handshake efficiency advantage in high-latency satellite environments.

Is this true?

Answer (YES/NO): NO